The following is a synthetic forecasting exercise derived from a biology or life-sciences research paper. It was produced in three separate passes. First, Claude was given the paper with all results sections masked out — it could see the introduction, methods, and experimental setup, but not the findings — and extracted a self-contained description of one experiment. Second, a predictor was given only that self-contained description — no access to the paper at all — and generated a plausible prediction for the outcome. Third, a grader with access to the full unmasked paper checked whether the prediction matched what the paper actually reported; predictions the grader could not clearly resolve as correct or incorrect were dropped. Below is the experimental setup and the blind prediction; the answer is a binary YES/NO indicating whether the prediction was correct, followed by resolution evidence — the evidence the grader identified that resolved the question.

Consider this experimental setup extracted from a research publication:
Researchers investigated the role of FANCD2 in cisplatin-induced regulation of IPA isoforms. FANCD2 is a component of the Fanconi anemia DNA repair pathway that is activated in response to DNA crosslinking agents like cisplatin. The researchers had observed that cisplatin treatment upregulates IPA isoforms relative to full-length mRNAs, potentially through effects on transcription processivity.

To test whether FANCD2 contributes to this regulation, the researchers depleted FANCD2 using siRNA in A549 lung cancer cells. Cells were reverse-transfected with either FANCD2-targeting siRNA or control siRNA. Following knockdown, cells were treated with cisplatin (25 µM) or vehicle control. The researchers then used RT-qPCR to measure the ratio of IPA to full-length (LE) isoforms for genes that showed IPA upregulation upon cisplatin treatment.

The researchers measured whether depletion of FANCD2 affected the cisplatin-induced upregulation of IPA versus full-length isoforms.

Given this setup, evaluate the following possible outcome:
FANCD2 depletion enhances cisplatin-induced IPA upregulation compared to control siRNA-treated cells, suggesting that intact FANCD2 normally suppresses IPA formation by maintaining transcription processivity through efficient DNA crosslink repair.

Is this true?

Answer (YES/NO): NO